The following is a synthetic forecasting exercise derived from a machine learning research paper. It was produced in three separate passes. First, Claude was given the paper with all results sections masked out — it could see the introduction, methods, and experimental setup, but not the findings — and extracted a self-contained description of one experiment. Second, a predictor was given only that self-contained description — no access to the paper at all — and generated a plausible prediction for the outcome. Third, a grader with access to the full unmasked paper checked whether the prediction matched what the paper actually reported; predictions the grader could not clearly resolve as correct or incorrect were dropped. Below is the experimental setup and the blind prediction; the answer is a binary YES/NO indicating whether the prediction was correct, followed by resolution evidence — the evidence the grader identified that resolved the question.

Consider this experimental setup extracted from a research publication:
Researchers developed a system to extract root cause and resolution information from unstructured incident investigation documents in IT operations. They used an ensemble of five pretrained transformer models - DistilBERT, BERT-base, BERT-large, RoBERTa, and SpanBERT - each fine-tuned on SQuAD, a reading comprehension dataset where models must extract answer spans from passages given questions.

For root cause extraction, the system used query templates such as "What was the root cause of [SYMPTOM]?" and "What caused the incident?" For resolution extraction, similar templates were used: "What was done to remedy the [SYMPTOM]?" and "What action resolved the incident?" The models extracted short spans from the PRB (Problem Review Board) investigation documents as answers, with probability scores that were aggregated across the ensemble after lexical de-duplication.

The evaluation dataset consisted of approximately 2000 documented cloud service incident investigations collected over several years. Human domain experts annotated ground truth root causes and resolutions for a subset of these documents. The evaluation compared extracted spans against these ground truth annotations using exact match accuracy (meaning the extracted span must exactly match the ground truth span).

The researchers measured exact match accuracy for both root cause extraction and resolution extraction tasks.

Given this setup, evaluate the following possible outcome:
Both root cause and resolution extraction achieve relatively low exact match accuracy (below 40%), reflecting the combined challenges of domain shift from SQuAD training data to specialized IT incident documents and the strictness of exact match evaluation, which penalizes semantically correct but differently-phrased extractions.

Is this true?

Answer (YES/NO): NO